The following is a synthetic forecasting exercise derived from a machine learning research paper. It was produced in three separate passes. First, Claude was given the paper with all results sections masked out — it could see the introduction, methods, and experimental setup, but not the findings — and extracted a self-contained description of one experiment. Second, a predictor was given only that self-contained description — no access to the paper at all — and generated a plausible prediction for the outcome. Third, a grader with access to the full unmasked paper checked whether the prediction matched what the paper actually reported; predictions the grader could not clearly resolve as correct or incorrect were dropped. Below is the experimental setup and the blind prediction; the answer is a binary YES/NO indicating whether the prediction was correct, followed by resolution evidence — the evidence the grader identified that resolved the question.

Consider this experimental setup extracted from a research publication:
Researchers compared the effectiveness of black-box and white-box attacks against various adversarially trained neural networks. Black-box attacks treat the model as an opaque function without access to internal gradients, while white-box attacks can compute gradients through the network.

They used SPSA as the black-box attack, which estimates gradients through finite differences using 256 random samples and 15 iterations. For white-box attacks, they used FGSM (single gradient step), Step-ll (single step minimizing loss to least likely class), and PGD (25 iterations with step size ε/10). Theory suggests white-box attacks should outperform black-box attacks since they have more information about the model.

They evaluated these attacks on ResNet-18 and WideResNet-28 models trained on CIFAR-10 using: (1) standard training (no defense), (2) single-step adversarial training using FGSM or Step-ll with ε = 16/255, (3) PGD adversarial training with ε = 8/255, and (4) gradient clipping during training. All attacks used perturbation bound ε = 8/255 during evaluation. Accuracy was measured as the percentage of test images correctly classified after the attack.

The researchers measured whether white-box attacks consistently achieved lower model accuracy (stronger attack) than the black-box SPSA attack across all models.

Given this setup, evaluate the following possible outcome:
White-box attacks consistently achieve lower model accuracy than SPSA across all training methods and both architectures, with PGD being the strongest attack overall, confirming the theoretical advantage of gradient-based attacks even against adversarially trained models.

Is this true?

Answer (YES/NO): NO